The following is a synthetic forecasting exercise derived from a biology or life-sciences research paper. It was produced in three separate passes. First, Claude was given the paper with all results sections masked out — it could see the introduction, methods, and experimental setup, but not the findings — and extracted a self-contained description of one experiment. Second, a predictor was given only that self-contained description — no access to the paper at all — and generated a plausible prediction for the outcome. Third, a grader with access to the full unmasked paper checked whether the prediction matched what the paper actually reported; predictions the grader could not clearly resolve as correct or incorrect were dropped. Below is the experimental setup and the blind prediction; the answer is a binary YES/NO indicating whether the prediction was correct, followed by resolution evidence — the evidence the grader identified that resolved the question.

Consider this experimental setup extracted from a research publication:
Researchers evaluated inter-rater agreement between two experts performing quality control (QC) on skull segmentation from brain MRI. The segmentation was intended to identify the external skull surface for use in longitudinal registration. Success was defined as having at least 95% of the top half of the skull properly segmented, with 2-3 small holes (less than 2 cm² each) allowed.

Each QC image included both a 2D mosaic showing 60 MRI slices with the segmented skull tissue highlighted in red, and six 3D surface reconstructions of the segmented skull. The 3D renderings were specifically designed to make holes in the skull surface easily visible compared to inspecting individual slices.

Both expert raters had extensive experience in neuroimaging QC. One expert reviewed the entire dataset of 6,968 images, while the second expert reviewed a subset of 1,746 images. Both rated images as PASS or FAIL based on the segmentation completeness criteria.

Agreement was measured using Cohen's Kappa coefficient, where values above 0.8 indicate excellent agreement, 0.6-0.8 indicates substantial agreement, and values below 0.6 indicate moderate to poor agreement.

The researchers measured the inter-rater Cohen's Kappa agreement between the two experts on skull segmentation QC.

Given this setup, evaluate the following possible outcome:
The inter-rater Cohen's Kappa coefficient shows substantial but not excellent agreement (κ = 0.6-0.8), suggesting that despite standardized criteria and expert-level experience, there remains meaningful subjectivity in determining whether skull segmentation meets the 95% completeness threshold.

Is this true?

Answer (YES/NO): NO